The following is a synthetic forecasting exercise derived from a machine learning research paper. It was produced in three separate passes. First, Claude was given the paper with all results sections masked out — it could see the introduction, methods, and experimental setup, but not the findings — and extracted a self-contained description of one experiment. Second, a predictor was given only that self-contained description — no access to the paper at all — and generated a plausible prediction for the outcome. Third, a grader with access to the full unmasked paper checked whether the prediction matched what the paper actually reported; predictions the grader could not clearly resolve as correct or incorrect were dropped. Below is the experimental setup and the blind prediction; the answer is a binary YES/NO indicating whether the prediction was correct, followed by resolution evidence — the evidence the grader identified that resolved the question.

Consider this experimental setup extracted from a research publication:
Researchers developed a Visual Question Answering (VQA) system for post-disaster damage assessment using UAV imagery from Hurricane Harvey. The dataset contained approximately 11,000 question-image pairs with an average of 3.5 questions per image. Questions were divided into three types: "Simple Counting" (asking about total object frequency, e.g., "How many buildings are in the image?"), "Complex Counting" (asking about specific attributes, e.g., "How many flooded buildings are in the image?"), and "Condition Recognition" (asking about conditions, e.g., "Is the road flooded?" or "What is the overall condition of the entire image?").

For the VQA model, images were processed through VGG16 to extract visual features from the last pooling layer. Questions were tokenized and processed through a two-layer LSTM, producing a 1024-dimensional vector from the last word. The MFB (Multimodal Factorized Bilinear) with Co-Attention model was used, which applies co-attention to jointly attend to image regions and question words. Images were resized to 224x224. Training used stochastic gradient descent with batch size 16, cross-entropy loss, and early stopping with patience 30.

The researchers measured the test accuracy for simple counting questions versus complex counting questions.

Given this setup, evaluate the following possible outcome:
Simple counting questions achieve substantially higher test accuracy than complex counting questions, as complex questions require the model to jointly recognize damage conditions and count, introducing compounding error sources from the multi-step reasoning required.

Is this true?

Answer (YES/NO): NO